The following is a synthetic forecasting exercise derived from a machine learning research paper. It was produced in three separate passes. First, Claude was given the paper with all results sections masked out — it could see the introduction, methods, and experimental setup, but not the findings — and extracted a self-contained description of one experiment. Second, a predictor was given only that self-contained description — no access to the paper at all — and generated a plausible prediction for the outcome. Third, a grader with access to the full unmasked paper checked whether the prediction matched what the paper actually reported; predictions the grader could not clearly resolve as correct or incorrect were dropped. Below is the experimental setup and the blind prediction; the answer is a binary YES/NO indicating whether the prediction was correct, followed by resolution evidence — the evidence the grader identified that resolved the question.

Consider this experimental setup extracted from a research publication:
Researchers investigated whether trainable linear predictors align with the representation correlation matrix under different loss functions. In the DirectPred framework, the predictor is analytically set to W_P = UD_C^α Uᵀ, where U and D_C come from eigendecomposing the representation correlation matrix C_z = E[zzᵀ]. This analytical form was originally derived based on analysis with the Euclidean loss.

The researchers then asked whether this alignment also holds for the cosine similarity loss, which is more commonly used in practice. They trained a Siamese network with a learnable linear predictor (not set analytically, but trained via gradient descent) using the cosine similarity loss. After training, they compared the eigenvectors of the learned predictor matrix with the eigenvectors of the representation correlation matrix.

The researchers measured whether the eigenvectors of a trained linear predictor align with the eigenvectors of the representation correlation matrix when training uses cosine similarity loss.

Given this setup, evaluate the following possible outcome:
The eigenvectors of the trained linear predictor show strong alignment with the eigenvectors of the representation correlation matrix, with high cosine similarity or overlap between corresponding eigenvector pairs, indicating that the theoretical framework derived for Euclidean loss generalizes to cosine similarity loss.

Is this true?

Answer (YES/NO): YES